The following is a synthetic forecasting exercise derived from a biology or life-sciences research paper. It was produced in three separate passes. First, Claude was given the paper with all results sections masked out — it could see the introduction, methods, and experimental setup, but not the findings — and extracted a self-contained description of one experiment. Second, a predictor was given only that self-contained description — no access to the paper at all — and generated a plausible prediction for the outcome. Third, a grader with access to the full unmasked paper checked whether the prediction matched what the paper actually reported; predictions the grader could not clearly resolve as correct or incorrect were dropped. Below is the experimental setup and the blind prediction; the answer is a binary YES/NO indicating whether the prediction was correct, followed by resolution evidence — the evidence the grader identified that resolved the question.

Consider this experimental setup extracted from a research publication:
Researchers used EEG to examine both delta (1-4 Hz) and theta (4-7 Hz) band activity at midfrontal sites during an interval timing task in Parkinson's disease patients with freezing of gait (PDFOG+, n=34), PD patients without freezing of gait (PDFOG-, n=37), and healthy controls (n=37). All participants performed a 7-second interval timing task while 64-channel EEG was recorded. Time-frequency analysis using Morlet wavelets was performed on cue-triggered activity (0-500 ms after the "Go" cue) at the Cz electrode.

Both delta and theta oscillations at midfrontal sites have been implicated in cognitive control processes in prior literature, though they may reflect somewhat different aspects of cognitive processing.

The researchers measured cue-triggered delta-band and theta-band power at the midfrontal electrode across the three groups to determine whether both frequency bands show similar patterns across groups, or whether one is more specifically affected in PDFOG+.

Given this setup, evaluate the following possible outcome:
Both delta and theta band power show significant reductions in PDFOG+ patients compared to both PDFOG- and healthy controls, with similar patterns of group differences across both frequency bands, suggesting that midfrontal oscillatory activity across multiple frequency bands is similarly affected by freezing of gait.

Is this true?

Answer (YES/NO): NO